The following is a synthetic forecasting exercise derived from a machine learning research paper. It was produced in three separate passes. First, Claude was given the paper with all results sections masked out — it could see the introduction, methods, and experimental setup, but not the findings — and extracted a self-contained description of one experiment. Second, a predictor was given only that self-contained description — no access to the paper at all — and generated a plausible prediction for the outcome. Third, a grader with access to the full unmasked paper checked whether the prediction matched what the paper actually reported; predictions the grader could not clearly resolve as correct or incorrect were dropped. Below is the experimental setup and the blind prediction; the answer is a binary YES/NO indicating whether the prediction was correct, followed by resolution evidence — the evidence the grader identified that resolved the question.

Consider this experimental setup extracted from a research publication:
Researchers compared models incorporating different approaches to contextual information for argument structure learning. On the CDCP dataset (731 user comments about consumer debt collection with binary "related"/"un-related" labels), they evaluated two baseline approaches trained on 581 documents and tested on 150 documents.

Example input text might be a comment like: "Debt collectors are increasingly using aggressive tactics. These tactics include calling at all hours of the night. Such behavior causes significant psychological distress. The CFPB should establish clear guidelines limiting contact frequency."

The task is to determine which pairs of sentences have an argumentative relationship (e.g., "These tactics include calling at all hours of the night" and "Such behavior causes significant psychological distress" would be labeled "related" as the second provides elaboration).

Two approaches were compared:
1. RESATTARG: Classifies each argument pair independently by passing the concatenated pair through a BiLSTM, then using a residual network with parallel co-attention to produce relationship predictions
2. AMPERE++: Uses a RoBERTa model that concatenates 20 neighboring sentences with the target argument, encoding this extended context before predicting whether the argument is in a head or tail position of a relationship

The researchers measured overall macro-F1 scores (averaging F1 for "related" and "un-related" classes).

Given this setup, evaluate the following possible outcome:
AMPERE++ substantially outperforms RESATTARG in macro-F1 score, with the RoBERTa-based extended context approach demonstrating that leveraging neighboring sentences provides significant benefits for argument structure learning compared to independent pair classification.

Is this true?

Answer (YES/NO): NO